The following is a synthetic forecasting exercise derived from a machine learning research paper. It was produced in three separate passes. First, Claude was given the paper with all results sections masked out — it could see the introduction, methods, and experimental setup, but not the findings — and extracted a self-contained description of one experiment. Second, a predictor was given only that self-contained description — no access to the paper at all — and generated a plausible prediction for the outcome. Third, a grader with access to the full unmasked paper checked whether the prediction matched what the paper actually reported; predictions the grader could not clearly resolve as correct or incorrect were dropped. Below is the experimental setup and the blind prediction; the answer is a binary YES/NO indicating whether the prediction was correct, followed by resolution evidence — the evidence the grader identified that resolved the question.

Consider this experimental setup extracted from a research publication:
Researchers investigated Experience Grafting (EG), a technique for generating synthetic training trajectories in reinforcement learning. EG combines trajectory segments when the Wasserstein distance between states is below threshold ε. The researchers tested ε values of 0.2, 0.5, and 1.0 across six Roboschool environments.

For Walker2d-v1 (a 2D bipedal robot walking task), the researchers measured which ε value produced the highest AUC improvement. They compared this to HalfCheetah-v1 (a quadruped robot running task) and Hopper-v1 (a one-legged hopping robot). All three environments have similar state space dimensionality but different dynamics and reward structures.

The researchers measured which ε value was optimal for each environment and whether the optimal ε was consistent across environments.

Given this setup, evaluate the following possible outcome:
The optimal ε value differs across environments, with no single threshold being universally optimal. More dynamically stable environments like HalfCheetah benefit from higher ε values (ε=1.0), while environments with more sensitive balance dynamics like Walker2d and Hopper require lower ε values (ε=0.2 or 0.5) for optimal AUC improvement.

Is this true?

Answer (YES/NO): NO